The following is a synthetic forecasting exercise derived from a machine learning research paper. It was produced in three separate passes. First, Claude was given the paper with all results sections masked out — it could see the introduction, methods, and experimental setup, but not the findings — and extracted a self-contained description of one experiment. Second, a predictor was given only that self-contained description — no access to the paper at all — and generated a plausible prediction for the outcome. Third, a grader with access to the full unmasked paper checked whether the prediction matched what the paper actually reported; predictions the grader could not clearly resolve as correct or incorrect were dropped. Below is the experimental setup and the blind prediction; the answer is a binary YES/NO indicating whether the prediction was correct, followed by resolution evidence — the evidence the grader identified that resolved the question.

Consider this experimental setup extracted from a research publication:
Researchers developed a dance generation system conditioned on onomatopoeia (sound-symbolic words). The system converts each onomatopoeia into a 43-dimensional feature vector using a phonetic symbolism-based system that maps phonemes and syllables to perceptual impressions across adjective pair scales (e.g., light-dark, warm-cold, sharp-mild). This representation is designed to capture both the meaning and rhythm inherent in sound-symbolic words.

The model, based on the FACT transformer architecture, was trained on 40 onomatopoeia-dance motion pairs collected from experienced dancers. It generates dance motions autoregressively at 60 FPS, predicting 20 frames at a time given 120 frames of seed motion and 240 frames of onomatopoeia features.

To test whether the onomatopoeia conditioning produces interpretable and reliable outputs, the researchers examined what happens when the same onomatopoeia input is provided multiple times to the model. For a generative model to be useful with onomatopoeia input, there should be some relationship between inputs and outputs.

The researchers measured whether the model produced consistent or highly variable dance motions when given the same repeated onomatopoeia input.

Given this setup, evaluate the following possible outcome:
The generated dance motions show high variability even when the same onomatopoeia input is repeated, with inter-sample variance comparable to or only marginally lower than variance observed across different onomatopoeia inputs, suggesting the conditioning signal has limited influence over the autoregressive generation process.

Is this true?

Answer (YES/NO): NO